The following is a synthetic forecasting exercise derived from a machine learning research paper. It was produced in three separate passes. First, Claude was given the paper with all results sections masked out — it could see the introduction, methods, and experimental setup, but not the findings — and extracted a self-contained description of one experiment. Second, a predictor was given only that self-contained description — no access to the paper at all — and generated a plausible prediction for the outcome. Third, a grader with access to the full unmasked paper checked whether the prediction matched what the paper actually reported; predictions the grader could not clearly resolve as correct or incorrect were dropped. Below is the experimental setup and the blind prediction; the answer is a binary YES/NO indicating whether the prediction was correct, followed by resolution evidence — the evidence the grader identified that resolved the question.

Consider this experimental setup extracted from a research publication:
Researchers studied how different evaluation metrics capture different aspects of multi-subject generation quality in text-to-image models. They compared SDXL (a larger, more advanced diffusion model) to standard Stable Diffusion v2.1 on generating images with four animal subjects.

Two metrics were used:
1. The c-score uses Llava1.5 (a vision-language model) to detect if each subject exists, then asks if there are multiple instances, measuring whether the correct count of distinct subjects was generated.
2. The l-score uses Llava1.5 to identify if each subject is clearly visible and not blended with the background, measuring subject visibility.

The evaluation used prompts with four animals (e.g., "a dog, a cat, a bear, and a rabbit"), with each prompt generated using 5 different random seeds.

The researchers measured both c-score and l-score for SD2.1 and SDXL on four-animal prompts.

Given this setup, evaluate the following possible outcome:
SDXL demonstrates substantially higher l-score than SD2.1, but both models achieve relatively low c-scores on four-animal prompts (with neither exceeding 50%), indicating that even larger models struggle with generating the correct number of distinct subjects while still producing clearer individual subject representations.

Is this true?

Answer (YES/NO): YES